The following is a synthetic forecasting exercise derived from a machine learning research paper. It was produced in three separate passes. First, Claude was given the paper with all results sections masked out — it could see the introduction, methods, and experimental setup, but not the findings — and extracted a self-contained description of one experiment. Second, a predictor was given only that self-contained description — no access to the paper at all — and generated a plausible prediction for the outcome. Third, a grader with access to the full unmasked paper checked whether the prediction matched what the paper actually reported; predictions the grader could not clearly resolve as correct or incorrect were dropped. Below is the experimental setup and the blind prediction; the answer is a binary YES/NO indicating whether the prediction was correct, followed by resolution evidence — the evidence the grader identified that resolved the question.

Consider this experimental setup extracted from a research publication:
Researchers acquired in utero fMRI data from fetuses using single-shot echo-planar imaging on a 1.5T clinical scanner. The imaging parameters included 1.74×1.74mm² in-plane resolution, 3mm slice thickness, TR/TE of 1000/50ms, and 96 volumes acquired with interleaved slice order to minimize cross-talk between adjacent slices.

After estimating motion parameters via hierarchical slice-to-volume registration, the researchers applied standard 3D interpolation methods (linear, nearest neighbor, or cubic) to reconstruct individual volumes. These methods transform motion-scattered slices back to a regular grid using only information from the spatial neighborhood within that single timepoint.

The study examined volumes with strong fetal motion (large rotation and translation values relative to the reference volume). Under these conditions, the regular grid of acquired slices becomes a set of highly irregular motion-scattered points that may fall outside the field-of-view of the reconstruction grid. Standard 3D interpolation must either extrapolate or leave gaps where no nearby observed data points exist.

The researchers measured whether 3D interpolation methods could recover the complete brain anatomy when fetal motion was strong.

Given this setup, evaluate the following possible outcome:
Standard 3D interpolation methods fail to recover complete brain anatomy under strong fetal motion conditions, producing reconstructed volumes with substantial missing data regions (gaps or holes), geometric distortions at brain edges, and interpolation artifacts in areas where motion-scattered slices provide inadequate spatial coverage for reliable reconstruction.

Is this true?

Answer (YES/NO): YES